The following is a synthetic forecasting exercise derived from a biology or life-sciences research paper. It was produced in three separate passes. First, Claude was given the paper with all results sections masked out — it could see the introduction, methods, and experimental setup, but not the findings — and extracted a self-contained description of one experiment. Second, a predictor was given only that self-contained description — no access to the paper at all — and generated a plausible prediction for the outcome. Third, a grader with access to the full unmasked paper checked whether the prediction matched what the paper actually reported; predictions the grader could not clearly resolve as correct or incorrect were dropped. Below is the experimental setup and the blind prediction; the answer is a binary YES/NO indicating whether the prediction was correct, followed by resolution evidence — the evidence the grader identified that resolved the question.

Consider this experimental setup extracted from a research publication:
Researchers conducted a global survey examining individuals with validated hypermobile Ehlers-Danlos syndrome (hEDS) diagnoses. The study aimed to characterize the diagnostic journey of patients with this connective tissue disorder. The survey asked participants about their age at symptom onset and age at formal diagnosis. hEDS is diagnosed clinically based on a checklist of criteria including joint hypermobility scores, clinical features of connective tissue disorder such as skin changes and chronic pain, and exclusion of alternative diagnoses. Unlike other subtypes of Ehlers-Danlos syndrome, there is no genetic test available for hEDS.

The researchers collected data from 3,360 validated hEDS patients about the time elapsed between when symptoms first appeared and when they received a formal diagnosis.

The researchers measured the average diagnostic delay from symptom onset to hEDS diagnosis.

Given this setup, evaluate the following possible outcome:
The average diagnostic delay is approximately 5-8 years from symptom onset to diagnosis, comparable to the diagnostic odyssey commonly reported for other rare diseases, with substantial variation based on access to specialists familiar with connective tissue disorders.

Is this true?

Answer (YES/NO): NO